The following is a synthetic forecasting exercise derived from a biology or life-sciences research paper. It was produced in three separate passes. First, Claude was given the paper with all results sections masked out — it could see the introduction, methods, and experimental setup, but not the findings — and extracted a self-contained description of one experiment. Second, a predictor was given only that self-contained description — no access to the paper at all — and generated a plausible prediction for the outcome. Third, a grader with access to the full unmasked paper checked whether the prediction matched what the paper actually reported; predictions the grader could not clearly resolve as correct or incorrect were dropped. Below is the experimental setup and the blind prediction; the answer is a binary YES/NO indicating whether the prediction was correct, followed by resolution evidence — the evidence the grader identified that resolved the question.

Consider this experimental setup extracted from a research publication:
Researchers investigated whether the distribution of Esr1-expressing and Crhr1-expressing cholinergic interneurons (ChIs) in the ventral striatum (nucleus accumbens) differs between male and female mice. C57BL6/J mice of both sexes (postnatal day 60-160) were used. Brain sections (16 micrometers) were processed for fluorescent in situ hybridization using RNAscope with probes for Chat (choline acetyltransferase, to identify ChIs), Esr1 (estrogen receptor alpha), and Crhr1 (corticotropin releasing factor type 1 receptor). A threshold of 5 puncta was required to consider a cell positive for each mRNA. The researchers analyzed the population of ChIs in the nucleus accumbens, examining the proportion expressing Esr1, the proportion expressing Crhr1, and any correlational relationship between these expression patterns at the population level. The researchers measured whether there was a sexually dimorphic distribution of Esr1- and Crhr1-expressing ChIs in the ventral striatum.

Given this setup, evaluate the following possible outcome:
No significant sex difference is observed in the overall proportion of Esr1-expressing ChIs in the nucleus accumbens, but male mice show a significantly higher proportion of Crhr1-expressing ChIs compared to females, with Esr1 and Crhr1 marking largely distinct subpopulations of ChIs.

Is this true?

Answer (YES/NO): NO